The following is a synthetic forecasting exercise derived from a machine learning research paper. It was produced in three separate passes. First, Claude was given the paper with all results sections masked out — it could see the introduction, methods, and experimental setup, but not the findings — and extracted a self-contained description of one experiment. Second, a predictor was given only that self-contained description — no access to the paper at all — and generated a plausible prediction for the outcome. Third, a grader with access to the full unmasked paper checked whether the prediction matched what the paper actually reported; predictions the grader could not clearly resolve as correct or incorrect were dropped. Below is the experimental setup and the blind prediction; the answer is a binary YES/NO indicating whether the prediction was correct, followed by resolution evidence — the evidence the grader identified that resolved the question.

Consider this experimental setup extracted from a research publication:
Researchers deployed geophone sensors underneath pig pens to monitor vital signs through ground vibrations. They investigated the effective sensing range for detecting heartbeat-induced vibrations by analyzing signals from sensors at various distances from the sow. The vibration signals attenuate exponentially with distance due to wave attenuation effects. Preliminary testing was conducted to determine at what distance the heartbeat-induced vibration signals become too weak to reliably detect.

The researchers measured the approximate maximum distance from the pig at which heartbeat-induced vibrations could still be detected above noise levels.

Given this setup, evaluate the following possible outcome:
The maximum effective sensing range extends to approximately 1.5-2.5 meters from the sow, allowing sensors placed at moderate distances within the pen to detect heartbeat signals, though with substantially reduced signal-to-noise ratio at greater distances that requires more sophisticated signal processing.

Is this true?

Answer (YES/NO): YES